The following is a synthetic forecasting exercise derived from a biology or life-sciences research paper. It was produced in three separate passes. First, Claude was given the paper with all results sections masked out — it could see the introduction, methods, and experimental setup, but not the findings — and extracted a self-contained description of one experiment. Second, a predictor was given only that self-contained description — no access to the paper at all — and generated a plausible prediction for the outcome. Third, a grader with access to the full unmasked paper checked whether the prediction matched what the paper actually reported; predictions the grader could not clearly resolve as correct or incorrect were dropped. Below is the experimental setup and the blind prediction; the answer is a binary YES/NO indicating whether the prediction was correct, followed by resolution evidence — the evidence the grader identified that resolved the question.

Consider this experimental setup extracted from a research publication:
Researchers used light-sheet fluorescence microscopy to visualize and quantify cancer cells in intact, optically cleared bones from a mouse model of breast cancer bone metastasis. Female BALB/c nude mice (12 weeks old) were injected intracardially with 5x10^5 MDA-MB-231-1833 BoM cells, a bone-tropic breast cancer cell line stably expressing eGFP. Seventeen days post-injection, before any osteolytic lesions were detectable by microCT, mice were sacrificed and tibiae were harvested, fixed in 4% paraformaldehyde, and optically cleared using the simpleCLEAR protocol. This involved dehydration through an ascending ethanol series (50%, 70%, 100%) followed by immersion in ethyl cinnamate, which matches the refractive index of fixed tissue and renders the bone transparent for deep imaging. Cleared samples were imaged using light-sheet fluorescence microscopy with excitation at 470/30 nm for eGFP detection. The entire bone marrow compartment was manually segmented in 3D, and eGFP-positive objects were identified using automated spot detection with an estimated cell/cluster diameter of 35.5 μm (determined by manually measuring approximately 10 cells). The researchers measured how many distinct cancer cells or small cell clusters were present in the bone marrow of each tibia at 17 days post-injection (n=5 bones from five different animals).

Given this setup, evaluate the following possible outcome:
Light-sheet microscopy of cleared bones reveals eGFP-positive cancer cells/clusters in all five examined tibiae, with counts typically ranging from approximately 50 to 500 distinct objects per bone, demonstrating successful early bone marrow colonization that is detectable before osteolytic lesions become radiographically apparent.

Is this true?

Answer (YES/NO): NO